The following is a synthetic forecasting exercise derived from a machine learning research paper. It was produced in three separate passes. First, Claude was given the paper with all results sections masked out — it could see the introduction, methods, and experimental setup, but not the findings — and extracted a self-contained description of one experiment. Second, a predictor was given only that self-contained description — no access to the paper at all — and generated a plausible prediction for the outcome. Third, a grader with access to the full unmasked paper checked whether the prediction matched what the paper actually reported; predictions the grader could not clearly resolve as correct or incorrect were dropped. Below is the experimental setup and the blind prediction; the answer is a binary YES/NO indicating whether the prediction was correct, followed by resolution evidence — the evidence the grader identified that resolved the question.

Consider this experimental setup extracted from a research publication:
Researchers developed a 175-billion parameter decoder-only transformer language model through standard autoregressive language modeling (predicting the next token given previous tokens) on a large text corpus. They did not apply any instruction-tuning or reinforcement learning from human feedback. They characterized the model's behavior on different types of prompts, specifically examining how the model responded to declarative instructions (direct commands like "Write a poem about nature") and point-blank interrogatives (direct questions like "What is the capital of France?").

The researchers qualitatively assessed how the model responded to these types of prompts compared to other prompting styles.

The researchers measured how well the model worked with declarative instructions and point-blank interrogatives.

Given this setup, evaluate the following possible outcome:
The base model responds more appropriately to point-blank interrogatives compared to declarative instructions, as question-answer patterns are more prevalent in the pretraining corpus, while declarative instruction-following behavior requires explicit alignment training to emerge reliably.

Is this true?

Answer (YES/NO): NO